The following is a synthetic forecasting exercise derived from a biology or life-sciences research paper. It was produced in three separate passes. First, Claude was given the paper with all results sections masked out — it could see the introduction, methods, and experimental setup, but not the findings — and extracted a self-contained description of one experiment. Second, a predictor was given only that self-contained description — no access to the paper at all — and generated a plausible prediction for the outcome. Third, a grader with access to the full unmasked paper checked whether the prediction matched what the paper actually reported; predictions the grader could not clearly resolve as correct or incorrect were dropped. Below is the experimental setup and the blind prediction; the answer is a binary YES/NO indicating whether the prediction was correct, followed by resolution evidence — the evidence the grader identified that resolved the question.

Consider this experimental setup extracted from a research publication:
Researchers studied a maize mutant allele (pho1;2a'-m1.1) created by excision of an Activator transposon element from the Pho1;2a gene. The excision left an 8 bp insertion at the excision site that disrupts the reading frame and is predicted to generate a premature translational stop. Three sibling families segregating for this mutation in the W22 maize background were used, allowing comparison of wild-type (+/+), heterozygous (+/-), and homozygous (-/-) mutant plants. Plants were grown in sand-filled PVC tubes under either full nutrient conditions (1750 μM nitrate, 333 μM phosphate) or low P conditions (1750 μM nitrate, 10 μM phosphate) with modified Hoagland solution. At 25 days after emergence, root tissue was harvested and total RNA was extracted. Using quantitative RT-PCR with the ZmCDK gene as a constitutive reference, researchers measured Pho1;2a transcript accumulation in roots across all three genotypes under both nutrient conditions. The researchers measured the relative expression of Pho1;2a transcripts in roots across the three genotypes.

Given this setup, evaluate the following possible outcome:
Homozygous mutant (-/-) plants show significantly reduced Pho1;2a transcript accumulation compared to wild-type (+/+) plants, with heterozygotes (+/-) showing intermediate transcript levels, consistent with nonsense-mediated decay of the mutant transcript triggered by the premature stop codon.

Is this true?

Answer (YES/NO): NO